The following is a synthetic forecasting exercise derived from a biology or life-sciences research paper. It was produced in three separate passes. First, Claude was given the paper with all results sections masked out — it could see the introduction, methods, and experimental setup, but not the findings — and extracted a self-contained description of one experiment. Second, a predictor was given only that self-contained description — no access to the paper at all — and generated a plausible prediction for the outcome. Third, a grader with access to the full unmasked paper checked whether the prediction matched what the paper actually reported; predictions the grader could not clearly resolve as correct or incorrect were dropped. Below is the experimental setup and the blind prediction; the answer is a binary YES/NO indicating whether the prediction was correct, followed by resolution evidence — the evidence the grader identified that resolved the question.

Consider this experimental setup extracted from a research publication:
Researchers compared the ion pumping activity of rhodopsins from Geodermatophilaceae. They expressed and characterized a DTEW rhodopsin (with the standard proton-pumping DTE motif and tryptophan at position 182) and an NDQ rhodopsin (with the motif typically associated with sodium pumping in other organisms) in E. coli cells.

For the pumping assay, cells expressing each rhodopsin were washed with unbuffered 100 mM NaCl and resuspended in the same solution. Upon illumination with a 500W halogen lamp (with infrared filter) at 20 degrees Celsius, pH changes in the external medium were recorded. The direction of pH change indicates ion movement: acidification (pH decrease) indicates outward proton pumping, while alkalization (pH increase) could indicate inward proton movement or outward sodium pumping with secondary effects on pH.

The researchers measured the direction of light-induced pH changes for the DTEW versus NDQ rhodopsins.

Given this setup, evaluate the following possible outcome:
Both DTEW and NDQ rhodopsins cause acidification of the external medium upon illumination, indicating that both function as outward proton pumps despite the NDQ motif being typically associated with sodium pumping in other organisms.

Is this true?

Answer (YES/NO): YES